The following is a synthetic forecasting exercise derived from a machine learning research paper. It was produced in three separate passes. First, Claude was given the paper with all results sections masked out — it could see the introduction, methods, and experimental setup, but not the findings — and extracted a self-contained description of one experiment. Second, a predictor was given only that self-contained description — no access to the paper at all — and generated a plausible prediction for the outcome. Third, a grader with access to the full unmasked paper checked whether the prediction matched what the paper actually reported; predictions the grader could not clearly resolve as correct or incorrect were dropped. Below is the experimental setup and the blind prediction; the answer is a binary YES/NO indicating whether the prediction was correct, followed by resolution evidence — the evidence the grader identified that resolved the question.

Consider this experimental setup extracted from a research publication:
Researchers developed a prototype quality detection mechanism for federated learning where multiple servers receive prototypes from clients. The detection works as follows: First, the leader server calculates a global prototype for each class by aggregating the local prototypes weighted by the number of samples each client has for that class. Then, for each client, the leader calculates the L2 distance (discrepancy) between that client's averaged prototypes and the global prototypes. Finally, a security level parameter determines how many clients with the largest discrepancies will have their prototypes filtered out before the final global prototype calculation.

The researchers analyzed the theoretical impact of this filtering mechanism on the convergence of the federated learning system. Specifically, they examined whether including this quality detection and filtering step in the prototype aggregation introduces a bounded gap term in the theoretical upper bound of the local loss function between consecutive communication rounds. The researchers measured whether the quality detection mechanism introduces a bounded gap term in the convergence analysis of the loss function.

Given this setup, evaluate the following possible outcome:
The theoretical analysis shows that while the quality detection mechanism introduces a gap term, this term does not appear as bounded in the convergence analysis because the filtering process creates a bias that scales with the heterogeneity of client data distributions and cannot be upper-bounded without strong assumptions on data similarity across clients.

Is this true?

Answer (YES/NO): NO